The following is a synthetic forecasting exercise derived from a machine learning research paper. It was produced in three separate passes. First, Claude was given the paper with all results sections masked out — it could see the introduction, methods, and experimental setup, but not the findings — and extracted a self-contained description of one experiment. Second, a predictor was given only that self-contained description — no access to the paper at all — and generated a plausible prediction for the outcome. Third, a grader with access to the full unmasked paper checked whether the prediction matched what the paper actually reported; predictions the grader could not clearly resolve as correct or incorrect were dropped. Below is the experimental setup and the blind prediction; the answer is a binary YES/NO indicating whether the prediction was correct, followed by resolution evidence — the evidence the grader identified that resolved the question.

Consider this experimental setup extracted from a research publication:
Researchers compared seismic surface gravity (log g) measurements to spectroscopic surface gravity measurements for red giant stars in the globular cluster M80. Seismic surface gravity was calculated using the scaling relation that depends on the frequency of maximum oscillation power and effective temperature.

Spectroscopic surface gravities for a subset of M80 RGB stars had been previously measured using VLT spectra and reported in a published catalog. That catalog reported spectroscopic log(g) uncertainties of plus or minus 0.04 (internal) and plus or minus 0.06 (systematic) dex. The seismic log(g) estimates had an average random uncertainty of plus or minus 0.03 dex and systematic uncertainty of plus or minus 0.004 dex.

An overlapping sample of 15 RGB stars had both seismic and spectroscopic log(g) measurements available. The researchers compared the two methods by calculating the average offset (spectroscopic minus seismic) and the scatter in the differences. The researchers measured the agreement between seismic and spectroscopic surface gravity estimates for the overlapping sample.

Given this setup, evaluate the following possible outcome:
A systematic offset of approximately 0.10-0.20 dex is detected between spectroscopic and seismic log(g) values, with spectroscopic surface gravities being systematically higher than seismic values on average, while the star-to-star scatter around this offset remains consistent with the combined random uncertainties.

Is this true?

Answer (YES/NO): NO